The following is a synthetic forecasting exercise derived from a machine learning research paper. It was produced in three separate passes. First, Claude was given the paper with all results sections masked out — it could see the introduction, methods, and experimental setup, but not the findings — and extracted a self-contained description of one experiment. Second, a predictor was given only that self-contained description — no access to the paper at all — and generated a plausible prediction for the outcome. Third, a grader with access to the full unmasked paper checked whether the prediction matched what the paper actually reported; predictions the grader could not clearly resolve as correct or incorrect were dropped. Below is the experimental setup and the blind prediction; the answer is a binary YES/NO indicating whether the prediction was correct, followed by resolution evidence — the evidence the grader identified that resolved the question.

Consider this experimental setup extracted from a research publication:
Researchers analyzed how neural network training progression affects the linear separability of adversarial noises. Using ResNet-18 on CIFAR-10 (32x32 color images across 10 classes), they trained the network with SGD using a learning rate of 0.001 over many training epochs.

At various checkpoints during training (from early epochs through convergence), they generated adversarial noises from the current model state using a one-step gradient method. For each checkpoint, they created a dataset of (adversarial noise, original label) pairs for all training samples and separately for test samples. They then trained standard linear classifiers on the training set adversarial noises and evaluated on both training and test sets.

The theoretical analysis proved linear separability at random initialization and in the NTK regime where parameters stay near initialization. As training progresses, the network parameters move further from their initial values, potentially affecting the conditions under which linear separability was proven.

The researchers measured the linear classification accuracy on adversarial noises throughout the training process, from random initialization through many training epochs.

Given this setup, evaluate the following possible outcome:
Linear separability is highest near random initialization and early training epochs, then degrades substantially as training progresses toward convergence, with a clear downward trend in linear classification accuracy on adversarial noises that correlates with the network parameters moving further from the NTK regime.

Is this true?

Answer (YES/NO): NO